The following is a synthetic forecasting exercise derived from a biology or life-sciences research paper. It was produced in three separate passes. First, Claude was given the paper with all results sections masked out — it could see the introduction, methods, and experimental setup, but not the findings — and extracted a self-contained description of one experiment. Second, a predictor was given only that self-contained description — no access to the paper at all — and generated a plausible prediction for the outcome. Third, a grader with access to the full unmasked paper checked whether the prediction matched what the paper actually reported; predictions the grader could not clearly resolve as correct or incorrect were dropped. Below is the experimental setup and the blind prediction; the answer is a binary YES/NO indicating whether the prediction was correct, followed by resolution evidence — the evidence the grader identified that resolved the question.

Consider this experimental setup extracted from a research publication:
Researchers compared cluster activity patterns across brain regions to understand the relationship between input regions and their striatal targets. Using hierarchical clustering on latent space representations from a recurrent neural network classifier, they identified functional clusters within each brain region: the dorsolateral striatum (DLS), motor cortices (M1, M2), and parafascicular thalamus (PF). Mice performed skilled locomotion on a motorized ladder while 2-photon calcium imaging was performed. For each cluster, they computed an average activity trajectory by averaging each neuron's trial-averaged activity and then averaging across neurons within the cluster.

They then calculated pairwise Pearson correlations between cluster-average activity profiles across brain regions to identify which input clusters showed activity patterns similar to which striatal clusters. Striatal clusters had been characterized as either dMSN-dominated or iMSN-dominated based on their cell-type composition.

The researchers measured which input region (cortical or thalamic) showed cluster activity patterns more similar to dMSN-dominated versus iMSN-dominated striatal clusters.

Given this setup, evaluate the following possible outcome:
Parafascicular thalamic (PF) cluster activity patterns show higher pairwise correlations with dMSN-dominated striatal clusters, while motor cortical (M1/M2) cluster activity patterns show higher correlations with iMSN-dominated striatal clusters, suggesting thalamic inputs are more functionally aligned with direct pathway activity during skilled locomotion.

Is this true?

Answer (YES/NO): NO